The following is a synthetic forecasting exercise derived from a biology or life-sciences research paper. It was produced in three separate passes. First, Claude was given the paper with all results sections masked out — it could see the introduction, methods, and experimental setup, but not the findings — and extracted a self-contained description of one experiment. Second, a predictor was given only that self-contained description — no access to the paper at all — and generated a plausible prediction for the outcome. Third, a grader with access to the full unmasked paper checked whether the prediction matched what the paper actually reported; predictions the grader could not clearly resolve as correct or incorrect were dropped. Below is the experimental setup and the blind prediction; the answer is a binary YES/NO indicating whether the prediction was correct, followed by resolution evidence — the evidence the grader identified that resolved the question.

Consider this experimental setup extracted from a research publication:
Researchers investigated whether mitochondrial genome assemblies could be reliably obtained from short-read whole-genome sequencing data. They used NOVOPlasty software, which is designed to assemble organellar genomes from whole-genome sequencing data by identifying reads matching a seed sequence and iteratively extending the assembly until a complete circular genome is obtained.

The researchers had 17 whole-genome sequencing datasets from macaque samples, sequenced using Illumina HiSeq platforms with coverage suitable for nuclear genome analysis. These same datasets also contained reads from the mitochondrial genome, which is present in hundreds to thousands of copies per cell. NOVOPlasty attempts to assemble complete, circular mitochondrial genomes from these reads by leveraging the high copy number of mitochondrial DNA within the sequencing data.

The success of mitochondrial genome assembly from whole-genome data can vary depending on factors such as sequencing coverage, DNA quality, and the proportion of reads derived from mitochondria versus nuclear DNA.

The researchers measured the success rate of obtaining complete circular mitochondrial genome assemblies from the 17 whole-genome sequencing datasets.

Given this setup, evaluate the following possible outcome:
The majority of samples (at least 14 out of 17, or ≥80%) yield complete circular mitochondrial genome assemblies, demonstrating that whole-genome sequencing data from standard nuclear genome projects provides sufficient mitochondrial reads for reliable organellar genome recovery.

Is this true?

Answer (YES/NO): NO